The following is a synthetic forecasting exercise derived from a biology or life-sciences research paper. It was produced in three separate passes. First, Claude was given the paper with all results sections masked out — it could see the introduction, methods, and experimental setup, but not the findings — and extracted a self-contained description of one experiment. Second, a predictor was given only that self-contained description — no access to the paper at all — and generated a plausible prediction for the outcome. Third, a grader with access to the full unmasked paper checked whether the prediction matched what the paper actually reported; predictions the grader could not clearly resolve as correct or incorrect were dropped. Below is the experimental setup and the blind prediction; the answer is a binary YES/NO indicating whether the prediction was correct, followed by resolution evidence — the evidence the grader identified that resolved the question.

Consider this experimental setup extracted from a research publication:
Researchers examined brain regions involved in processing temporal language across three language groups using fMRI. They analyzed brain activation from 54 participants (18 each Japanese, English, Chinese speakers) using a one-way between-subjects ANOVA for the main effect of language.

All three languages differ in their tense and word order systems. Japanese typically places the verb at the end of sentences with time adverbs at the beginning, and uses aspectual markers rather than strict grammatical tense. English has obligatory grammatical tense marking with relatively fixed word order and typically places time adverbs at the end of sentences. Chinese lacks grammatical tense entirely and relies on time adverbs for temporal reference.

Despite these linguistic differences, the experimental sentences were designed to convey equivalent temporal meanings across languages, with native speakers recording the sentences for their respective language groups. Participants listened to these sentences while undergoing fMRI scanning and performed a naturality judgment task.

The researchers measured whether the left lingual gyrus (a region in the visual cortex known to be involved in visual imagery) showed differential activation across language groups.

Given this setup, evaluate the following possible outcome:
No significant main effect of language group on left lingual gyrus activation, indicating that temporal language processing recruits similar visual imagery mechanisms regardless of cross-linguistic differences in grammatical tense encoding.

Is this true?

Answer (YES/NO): NO